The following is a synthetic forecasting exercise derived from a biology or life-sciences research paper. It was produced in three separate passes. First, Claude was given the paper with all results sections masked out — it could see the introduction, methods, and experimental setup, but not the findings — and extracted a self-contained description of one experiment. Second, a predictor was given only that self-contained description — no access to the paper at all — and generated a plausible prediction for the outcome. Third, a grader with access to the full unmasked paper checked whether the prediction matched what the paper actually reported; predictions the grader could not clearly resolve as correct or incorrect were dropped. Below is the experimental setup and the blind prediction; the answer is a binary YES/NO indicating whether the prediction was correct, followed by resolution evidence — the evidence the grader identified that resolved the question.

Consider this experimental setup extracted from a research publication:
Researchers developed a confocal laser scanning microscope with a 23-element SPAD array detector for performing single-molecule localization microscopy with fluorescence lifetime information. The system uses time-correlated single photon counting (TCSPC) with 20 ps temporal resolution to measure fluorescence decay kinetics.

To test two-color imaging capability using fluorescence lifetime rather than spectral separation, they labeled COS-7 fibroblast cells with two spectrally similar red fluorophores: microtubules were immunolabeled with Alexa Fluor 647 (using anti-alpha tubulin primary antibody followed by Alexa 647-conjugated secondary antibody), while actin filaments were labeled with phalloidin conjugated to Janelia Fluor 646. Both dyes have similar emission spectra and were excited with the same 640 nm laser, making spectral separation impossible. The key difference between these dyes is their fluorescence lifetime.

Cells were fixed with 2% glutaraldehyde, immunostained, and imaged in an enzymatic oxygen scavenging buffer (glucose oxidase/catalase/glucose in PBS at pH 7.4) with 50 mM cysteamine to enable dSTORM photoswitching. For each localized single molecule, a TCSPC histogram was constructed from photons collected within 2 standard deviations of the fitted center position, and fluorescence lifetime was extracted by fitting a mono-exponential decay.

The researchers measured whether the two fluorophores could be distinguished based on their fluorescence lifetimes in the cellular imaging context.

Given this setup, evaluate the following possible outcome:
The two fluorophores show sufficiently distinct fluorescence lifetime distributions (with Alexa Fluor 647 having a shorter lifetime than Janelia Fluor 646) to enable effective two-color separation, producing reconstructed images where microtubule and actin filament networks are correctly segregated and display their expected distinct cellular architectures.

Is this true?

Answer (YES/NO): YES